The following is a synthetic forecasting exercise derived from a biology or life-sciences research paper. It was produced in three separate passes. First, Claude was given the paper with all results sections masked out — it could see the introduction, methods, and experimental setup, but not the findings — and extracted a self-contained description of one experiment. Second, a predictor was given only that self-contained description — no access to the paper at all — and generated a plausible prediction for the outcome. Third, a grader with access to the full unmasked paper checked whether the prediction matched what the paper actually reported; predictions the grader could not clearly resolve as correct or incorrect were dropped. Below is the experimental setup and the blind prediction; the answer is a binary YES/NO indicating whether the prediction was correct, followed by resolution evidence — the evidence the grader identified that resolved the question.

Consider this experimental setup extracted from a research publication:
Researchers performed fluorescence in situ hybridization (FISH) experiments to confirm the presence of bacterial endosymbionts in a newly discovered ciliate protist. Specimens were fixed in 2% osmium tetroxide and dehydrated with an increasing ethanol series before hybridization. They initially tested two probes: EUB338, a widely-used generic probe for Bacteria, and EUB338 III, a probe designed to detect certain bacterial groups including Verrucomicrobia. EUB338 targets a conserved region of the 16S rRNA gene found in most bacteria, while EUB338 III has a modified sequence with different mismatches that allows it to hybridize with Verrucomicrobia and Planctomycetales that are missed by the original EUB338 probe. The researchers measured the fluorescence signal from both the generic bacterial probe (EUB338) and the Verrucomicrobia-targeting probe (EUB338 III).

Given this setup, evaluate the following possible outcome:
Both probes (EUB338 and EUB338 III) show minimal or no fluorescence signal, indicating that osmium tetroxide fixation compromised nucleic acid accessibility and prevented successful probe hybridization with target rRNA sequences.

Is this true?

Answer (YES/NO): NO